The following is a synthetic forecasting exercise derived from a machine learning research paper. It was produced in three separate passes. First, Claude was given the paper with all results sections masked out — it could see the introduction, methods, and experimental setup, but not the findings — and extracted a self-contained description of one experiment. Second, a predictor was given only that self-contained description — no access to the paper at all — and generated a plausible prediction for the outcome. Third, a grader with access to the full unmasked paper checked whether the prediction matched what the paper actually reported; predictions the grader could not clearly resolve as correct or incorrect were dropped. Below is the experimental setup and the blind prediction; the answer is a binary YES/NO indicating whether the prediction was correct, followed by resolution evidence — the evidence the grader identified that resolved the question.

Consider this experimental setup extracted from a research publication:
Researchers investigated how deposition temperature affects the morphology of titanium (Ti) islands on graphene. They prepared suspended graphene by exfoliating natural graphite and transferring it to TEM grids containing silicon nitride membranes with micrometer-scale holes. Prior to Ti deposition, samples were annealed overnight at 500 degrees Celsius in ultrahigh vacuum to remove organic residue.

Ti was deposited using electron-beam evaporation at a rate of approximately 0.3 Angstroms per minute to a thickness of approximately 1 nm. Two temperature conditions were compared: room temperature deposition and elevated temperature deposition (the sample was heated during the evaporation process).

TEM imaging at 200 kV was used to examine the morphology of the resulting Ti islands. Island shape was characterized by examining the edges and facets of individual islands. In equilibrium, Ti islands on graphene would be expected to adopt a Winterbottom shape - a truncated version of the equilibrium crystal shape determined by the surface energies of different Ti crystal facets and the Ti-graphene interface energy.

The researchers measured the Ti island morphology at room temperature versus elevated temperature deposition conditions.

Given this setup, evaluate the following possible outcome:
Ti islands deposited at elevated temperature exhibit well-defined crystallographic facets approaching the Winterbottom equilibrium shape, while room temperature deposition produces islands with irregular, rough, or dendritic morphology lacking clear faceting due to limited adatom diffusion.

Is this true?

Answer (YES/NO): NO